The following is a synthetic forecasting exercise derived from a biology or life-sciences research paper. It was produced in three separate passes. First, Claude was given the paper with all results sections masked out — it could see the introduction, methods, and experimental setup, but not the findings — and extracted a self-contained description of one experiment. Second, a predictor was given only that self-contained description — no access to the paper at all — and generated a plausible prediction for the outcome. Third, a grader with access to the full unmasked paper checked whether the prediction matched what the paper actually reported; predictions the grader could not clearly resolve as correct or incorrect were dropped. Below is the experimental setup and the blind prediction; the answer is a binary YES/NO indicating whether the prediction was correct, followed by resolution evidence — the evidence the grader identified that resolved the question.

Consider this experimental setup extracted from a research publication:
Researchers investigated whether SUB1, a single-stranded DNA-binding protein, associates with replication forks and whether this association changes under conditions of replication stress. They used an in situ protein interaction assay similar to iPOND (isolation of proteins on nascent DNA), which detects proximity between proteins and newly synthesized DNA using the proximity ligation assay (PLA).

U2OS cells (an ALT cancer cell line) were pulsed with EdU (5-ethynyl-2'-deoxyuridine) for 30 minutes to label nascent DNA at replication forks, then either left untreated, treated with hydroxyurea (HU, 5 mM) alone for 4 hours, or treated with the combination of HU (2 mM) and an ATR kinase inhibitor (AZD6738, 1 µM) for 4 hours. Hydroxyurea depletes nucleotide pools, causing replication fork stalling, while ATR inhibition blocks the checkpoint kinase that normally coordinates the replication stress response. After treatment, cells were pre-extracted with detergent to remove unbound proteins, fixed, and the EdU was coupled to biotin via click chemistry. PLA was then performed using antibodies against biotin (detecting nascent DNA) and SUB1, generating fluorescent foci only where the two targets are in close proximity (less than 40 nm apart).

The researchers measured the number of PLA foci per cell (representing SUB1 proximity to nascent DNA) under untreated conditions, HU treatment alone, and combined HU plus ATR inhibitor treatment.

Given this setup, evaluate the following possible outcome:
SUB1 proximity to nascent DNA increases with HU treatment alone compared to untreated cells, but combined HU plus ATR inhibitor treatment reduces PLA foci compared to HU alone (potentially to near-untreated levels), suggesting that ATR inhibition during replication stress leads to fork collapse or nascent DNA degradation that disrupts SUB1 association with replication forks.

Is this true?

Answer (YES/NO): NO